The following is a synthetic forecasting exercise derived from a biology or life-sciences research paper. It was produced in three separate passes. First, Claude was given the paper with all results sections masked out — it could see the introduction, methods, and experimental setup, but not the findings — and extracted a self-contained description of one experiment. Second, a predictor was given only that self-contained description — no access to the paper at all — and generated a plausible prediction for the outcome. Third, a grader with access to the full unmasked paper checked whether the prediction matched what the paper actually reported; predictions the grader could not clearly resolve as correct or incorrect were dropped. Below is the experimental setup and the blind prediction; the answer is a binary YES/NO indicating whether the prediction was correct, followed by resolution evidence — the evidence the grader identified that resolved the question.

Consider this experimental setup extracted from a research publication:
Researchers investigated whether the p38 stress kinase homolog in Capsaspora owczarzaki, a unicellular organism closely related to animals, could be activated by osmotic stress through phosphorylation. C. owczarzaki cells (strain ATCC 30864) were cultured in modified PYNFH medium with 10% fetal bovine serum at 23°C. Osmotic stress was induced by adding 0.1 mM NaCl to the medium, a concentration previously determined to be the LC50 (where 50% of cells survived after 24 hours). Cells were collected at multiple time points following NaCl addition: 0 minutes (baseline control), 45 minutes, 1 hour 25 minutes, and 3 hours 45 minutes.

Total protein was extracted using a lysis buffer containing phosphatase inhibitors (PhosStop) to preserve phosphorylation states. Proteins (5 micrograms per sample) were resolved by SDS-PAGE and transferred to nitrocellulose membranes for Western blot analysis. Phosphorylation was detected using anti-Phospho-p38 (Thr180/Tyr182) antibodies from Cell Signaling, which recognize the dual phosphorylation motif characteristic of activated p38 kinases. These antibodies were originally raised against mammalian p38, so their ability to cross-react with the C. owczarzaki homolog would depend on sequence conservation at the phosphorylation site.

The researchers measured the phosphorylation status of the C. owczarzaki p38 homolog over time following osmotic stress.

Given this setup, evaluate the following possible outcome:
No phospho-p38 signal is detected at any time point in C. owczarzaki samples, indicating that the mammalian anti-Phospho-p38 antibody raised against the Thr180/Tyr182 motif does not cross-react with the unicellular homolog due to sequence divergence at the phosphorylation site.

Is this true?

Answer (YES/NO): NO